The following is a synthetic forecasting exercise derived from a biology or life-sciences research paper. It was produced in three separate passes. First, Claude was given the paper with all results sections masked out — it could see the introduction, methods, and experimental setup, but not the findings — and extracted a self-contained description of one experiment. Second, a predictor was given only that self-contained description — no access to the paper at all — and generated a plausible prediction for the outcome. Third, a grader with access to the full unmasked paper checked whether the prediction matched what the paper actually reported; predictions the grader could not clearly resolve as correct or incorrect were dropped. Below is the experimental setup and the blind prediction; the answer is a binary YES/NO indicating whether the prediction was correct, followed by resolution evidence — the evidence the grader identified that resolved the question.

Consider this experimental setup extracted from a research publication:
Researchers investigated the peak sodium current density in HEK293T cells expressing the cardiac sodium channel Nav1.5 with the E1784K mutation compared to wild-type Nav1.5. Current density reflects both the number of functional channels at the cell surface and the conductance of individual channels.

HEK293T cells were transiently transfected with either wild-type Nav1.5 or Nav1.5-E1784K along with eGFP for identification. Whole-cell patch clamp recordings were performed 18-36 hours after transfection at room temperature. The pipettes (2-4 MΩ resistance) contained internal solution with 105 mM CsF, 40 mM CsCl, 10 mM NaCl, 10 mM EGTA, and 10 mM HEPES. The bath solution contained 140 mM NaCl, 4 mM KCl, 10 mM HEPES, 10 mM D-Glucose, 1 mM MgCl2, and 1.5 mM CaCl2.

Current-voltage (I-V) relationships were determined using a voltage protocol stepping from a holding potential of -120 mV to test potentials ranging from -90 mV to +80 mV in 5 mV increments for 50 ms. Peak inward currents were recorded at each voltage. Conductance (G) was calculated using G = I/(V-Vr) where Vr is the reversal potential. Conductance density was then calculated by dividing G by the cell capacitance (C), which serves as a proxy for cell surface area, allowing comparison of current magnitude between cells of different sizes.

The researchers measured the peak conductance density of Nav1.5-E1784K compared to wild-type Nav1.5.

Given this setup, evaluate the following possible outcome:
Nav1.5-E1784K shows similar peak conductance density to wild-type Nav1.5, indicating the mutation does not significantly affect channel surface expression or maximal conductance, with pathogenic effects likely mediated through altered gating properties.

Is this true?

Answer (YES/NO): NO